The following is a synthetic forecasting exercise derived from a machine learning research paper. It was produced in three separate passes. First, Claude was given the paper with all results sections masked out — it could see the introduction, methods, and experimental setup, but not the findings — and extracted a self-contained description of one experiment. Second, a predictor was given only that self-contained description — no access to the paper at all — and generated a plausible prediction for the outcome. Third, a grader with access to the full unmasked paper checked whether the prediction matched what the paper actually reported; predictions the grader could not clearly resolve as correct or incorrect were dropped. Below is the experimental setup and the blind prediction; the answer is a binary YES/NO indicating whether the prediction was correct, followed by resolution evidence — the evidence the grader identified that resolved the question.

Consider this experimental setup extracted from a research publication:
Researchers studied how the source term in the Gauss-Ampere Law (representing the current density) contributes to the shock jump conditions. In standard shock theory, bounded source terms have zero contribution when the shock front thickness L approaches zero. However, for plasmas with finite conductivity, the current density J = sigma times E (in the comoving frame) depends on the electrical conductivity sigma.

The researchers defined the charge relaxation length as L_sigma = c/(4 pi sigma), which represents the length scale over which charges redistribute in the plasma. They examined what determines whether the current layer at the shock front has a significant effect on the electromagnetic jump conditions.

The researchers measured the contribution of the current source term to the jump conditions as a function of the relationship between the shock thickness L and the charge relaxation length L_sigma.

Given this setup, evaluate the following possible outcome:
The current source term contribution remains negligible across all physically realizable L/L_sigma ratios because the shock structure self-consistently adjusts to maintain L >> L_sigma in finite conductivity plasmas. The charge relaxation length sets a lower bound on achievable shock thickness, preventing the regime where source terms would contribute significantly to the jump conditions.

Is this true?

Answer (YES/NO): NO